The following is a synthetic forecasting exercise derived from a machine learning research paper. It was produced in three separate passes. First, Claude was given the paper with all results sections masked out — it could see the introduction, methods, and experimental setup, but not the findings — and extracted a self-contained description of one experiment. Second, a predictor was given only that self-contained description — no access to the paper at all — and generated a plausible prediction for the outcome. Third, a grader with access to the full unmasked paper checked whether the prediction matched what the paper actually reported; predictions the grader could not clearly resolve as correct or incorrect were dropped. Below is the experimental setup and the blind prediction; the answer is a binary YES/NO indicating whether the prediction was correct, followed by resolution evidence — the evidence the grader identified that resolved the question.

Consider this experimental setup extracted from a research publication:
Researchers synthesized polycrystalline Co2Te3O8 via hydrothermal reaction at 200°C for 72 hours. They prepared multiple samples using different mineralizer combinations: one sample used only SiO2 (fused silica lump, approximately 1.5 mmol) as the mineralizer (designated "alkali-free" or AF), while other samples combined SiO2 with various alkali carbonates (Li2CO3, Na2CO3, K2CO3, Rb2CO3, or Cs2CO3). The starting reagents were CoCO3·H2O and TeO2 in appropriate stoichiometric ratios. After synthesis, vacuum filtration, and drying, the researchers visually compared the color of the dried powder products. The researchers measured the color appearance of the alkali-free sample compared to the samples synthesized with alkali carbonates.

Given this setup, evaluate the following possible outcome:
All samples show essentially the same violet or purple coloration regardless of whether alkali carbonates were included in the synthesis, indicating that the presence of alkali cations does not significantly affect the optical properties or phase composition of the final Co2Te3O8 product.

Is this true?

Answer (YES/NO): NO